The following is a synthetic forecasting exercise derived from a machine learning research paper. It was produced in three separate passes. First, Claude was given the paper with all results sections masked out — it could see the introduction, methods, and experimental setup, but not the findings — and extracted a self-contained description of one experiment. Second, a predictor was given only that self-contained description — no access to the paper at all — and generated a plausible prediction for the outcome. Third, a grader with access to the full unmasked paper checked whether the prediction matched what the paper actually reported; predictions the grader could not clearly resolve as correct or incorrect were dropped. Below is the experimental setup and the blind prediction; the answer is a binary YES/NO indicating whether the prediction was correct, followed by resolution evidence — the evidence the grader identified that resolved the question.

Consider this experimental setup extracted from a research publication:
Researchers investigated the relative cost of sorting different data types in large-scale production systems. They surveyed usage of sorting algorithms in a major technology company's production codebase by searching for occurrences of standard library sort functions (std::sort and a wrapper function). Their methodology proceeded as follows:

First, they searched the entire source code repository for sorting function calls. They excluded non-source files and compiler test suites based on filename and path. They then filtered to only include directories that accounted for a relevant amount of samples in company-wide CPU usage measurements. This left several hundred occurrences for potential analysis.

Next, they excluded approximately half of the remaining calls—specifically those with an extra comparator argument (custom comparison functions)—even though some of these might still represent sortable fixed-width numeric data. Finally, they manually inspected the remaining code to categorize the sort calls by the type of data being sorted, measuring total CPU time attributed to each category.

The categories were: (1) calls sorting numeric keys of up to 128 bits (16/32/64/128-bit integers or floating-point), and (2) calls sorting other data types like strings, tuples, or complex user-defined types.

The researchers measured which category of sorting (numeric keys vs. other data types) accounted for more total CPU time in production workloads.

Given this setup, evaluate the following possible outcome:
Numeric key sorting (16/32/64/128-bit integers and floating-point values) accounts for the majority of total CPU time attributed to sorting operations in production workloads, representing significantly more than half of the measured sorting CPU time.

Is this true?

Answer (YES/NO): YES